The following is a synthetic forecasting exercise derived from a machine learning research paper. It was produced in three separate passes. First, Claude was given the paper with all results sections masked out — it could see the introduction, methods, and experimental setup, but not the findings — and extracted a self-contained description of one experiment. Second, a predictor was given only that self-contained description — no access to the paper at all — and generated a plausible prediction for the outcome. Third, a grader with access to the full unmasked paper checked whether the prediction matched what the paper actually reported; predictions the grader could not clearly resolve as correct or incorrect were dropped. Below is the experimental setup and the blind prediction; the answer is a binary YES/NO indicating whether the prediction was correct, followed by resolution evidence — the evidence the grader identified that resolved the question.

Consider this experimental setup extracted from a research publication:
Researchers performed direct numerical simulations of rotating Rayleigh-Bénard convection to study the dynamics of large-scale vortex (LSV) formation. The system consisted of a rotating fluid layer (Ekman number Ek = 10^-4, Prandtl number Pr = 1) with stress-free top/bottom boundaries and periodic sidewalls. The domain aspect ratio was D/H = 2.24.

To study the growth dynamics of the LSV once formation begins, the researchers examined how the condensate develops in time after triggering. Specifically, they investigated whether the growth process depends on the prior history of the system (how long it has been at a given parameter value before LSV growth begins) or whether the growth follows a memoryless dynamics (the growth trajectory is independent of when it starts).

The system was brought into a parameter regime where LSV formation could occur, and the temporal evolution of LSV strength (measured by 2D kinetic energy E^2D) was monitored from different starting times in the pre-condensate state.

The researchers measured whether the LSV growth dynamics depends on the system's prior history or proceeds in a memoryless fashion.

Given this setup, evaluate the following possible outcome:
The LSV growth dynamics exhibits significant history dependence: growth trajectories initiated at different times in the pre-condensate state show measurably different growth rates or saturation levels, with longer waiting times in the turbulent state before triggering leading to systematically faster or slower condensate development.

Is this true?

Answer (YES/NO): NO